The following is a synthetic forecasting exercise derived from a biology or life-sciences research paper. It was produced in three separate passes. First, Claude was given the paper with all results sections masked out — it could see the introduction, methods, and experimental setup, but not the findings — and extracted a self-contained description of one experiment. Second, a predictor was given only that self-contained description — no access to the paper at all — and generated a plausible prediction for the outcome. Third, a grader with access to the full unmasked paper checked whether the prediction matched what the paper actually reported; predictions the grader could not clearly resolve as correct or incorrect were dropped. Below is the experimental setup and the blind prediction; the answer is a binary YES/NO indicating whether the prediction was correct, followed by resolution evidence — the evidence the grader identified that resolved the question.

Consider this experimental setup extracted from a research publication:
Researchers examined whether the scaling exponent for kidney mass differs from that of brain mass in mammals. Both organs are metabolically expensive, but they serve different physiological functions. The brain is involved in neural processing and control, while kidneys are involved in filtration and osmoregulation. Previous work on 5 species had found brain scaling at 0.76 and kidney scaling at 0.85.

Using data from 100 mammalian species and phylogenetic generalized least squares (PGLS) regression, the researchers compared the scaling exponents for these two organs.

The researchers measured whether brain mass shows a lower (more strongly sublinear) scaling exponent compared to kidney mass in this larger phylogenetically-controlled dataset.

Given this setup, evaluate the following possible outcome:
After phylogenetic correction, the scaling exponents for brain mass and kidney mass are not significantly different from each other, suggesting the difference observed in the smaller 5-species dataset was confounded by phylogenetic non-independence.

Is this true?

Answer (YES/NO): NO